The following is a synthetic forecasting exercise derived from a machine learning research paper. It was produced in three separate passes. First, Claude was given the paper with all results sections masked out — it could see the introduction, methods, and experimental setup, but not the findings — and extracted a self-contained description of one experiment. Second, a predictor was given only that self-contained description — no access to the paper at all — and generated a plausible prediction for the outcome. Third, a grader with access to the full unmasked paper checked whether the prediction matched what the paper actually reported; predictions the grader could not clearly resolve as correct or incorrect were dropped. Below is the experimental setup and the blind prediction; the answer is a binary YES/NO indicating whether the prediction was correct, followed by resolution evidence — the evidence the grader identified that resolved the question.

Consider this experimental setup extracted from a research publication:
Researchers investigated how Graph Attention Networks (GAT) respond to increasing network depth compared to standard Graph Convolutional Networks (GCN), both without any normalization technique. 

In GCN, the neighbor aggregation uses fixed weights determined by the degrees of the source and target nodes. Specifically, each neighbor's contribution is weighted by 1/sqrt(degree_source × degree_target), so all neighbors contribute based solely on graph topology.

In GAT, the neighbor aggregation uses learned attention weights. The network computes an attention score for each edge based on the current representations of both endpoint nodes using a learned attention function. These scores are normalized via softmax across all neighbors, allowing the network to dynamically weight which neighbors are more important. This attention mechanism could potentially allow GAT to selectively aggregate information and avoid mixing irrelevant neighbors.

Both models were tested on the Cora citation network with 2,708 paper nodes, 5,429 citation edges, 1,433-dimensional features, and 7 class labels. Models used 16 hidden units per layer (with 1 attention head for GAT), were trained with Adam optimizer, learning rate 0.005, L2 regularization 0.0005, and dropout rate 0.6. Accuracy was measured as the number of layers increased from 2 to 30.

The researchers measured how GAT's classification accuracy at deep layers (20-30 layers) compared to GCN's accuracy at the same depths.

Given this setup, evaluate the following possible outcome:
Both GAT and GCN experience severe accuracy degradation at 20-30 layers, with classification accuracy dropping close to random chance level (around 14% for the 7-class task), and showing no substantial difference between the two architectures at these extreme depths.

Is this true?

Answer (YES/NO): YES